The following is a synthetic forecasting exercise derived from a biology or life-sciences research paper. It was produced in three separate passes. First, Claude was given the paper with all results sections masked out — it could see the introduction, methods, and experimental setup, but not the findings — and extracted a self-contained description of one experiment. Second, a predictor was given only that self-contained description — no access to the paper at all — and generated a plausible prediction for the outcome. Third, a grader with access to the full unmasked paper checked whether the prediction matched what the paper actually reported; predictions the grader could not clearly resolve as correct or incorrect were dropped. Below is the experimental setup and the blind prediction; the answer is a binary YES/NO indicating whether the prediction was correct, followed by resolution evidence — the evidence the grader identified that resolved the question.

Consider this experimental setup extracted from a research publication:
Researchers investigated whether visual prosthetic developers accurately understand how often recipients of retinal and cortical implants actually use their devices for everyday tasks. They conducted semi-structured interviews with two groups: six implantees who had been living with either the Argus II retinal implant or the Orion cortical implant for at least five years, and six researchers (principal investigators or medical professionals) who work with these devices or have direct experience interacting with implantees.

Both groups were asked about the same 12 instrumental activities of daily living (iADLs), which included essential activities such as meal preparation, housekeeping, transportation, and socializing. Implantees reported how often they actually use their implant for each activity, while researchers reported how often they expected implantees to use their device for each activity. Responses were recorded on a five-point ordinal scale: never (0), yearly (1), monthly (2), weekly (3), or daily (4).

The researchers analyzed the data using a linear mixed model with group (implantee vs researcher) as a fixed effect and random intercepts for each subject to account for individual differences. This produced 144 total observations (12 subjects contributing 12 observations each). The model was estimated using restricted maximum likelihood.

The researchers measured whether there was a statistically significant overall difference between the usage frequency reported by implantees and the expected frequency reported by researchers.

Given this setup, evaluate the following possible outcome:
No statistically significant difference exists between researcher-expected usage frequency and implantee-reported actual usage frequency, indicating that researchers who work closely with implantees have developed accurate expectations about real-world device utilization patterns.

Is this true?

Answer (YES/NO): NO